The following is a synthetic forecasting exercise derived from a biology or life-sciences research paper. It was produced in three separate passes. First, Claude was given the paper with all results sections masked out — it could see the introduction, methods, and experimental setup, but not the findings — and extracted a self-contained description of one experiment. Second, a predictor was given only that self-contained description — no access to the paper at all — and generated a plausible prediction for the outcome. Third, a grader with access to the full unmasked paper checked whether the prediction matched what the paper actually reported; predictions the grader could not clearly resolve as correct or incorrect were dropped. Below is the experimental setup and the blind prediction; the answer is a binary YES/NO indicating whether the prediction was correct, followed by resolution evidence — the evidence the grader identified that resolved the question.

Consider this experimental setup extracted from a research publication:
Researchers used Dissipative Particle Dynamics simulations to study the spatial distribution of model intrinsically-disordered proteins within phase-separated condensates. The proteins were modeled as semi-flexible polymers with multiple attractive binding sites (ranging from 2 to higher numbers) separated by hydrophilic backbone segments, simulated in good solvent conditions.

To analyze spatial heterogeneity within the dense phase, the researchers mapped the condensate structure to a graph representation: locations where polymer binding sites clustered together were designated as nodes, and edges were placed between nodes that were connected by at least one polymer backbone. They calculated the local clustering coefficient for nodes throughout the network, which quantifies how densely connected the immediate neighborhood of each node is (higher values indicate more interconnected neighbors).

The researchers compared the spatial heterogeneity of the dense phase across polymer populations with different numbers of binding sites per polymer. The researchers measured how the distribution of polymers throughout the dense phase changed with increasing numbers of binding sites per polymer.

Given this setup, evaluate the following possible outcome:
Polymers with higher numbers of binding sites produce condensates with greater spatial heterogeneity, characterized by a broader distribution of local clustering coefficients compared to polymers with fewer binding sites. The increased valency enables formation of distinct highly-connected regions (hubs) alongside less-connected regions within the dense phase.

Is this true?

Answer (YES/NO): YES